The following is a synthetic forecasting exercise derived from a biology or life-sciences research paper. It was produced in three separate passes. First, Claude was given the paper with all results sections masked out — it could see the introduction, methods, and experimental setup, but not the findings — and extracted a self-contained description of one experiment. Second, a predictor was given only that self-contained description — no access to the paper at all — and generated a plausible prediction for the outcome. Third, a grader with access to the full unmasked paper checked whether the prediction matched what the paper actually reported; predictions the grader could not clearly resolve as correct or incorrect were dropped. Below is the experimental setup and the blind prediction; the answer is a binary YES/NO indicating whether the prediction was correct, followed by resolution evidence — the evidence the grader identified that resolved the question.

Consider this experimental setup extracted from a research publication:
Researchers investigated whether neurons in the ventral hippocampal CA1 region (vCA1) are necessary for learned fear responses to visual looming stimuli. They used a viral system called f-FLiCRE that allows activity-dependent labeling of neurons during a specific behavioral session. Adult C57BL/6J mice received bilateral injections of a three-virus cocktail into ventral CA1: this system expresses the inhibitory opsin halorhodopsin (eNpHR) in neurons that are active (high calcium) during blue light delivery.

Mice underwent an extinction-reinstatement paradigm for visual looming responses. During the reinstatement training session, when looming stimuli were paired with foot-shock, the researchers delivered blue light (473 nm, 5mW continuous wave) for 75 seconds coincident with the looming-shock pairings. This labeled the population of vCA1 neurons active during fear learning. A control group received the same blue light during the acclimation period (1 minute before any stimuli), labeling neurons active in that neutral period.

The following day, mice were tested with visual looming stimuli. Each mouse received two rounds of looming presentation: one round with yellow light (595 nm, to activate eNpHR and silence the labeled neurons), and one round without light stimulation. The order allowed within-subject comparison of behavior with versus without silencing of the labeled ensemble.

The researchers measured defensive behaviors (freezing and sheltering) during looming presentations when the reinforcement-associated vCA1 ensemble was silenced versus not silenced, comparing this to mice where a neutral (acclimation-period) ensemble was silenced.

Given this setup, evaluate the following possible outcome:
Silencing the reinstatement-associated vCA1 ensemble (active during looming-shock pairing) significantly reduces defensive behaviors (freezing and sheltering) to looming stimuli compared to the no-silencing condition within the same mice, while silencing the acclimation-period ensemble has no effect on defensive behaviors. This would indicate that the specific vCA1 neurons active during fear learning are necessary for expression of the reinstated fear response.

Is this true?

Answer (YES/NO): YES